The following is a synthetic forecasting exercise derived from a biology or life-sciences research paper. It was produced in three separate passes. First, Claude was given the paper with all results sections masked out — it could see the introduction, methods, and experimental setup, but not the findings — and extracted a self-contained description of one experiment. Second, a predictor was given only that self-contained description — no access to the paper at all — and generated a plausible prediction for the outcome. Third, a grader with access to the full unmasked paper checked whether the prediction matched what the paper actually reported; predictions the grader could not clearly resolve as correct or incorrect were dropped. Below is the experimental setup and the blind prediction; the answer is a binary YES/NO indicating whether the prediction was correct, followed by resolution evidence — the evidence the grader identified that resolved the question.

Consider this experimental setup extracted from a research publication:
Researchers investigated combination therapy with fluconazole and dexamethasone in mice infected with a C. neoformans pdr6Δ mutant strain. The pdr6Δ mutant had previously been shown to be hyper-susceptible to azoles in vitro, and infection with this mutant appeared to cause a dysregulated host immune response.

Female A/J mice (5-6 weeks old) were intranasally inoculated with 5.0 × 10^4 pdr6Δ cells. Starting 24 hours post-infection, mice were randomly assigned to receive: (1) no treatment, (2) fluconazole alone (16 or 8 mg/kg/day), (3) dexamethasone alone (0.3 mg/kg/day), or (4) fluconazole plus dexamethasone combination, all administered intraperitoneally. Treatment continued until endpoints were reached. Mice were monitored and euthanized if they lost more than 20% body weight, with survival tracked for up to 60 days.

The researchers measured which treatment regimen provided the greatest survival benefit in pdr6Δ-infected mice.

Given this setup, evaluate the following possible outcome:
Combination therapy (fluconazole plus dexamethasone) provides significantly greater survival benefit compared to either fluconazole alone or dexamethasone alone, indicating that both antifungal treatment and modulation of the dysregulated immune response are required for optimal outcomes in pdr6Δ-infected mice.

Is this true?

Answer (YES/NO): NO